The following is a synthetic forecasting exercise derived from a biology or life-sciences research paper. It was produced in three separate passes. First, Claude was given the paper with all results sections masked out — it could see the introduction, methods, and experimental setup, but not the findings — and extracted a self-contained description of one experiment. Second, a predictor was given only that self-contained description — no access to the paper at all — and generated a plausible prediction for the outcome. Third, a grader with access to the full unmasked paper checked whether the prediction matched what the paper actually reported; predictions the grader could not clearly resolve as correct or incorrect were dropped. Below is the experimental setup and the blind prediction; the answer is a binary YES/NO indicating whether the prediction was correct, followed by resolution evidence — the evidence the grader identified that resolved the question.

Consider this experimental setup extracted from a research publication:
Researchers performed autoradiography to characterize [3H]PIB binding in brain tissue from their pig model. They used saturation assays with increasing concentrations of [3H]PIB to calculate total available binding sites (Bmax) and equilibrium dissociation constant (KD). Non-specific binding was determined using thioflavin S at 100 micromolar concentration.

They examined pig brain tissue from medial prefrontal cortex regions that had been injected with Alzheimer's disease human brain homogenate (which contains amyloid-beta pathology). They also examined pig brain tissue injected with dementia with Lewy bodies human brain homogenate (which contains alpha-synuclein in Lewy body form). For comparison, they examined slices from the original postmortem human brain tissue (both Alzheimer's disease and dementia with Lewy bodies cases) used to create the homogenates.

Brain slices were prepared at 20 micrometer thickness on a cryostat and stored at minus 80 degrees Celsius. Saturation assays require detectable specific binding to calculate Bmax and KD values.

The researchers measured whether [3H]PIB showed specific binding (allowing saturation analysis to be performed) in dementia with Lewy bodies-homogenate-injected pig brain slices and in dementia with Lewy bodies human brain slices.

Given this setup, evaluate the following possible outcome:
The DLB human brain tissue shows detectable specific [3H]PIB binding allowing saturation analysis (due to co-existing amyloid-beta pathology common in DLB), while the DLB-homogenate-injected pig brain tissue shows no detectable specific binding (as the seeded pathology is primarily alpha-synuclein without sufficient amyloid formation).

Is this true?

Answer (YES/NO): NO